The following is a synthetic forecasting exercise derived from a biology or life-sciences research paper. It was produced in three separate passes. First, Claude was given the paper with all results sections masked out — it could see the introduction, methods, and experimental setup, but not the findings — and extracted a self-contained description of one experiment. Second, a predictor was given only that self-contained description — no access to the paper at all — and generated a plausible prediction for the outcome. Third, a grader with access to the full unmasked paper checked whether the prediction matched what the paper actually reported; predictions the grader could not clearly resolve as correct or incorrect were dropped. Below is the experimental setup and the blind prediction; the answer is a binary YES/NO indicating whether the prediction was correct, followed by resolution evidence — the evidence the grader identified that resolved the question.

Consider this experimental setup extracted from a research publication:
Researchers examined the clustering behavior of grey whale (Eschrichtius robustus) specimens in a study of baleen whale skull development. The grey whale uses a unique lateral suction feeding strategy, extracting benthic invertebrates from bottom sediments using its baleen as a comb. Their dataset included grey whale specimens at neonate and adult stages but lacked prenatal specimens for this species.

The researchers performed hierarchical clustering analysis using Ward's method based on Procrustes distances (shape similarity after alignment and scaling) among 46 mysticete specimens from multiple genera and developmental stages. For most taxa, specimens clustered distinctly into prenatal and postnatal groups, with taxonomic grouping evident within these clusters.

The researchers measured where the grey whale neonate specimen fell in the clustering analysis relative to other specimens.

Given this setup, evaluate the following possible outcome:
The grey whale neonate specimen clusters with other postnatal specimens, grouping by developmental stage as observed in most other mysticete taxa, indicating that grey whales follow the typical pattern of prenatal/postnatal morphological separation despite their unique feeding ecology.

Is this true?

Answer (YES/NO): NO